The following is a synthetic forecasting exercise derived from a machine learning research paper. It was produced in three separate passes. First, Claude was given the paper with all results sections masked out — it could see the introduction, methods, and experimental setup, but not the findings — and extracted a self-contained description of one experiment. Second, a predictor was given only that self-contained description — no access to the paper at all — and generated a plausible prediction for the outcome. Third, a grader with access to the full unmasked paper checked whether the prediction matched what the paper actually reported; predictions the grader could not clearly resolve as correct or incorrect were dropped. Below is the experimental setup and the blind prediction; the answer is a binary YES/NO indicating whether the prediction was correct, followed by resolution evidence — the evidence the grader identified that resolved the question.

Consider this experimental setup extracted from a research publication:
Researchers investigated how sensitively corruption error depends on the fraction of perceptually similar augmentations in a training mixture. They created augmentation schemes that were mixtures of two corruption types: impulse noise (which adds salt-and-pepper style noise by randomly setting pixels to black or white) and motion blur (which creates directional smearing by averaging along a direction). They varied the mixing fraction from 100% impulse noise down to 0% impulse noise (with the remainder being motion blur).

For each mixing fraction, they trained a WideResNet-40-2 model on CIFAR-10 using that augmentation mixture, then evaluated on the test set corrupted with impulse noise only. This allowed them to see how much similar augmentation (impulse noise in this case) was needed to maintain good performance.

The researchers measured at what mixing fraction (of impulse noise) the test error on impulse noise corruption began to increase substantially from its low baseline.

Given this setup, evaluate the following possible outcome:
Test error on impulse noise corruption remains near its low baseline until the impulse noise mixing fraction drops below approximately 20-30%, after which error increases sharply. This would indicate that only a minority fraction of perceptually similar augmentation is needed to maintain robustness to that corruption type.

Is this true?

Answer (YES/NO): NO